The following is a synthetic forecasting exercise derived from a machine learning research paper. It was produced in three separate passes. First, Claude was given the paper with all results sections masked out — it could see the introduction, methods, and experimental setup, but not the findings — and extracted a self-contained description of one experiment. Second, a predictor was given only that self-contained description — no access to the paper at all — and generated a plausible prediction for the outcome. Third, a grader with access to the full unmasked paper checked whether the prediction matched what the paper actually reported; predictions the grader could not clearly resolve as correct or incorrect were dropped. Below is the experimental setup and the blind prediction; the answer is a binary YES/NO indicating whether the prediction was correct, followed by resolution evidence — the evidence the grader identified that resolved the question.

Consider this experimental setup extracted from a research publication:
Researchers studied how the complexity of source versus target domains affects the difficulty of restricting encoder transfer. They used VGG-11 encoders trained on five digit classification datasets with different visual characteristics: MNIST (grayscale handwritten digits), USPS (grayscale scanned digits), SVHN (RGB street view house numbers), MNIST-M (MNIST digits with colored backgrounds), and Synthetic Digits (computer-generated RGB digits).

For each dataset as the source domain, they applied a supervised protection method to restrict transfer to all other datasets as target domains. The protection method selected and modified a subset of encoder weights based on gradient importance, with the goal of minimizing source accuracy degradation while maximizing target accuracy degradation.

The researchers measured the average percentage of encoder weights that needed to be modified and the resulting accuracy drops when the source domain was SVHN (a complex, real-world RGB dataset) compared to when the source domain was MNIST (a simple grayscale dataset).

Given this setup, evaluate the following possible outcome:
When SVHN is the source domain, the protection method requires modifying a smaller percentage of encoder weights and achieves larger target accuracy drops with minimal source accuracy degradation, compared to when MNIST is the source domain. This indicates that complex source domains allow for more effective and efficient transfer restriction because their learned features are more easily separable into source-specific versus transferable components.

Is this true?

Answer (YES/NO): NO